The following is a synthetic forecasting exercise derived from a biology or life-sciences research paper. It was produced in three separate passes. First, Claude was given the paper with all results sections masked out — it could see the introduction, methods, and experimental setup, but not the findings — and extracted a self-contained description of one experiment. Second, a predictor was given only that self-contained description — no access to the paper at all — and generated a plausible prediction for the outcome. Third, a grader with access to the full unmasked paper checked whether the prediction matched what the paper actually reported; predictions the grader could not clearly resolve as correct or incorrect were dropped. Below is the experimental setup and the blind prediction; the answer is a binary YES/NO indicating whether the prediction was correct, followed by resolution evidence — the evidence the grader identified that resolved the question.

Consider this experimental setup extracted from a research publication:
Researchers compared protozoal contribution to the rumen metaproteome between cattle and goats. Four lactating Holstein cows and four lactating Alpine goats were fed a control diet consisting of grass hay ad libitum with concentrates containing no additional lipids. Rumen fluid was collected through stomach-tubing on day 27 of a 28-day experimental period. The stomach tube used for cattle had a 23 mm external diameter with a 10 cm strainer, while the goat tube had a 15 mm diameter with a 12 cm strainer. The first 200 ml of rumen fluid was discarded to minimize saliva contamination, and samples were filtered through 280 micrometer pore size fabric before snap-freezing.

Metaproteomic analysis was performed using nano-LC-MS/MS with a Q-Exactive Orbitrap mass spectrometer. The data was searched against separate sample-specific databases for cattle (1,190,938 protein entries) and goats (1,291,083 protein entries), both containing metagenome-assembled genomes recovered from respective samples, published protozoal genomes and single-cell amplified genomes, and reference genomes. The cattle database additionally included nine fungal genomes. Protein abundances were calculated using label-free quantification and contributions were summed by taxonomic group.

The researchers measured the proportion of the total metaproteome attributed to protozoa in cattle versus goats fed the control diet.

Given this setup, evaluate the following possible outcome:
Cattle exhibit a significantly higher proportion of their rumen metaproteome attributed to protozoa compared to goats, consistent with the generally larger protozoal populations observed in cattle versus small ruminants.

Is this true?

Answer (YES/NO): NO